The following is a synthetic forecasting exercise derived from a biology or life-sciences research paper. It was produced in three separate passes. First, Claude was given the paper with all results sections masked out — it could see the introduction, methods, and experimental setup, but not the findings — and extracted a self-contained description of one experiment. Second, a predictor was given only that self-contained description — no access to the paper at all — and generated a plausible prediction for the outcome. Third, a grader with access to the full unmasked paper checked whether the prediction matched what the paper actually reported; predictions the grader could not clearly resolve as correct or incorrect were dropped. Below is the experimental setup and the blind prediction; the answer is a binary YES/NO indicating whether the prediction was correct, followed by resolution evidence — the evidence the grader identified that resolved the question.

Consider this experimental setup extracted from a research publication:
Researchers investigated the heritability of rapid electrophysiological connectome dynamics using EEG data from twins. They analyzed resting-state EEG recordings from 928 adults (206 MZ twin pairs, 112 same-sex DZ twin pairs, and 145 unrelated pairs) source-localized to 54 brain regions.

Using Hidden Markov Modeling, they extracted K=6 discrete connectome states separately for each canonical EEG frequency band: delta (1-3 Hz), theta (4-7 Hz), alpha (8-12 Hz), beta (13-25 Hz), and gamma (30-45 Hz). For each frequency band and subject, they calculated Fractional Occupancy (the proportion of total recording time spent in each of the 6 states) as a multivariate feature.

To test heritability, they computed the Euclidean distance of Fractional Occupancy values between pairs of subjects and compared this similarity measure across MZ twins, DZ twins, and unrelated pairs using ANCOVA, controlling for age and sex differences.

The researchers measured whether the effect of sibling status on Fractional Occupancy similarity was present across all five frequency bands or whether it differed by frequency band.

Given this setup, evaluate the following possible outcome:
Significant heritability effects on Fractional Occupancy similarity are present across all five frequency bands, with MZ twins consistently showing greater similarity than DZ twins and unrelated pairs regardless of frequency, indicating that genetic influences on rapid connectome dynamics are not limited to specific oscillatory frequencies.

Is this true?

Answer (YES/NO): NO